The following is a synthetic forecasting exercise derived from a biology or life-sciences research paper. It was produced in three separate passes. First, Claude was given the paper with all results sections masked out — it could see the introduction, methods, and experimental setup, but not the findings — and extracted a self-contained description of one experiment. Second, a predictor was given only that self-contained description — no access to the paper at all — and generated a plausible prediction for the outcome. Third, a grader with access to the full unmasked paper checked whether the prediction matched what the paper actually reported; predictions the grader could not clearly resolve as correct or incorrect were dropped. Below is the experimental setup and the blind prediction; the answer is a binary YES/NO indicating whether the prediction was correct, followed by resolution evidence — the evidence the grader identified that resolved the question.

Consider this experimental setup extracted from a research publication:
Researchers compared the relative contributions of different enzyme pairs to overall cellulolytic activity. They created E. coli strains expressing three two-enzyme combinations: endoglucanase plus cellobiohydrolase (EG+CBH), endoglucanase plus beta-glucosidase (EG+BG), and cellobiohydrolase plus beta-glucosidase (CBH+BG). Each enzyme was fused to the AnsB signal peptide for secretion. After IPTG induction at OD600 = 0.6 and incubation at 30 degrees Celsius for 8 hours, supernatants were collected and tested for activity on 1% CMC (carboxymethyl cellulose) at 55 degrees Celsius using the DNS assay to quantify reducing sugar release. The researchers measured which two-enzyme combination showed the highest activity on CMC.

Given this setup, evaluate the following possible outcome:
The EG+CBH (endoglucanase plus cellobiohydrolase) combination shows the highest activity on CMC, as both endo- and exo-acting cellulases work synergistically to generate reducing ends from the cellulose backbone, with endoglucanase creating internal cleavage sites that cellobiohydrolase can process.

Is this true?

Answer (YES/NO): NO